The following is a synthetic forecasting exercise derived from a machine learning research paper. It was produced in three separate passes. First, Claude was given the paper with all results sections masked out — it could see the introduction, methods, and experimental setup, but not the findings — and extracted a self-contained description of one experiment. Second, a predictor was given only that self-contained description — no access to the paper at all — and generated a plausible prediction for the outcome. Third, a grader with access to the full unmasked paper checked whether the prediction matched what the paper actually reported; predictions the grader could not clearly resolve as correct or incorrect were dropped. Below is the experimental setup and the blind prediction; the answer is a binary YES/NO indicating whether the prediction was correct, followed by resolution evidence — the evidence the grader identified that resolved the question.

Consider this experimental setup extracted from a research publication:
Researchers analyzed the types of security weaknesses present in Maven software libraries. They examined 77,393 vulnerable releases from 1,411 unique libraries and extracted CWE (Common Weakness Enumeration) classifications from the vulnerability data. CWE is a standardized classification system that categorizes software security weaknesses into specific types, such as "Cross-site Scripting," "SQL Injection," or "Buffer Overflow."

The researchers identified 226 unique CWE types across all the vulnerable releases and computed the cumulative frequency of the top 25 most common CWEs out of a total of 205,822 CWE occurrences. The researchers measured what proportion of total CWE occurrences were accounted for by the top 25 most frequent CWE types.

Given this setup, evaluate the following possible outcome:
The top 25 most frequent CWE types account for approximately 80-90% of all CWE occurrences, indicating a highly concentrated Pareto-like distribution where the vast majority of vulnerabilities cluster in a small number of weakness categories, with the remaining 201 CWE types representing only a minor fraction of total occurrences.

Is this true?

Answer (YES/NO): NO